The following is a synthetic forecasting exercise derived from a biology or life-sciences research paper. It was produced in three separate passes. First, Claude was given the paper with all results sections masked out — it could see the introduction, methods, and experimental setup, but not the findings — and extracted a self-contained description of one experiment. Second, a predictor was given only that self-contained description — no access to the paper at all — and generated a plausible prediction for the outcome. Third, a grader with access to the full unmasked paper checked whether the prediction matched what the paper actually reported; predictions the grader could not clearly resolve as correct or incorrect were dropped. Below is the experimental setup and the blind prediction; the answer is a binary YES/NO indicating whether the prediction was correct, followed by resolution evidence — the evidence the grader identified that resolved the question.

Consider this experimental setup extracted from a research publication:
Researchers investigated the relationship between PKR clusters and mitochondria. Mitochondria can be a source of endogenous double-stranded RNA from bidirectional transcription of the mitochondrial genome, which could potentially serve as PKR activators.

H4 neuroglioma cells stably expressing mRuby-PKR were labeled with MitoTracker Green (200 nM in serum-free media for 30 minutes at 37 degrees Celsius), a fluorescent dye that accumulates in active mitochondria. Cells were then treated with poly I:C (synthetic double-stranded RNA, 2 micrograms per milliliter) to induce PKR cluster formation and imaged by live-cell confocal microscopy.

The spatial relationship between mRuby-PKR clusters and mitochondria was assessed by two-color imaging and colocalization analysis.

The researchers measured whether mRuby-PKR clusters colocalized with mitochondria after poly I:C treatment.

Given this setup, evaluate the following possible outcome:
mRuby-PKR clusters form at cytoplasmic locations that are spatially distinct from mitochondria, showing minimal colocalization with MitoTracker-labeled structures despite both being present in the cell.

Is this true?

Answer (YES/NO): NO